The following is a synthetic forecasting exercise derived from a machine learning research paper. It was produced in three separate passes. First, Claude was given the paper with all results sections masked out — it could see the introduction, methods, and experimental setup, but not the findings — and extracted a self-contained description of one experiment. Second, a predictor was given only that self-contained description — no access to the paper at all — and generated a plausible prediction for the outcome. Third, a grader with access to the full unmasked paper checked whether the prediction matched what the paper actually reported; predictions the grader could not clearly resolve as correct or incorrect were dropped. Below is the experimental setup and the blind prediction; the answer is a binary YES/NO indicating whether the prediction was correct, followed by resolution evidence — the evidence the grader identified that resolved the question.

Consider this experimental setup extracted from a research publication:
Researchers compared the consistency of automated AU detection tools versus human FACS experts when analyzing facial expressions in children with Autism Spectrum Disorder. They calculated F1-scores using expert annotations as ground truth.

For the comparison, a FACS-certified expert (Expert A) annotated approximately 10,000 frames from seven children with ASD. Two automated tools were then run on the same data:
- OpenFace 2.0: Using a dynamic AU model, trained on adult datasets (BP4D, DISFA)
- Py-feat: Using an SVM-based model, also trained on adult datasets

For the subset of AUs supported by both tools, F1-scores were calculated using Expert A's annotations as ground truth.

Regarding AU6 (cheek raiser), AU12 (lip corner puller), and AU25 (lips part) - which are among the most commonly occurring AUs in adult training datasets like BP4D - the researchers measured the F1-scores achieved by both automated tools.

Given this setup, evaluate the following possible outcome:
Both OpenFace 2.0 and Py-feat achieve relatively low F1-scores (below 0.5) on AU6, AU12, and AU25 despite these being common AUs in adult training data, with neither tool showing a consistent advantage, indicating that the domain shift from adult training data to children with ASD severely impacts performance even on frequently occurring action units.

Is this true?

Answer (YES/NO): NO